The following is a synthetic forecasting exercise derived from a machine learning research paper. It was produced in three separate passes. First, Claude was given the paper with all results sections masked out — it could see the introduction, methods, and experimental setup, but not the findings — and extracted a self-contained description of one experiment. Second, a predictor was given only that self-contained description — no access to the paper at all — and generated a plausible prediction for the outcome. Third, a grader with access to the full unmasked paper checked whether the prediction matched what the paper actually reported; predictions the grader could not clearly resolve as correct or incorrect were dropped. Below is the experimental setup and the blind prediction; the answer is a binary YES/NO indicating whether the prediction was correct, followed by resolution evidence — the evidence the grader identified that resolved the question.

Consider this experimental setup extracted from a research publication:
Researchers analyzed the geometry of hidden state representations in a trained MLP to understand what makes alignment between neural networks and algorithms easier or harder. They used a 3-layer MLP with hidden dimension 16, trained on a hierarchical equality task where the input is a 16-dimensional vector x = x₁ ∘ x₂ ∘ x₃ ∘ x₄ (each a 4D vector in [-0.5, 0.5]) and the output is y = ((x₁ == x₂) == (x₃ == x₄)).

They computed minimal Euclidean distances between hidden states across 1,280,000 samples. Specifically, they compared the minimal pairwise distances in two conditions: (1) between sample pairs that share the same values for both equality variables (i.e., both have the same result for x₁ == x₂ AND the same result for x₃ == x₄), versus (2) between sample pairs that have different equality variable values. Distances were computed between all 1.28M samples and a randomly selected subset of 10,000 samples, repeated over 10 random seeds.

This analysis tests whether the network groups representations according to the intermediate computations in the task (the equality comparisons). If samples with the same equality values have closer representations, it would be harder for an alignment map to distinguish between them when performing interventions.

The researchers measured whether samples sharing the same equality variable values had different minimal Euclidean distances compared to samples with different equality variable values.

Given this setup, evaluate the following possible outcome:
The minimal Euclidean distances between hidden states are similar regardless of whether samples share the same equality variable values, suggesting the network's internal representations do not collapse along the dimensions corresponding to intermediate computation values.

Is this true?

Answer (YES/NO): NO